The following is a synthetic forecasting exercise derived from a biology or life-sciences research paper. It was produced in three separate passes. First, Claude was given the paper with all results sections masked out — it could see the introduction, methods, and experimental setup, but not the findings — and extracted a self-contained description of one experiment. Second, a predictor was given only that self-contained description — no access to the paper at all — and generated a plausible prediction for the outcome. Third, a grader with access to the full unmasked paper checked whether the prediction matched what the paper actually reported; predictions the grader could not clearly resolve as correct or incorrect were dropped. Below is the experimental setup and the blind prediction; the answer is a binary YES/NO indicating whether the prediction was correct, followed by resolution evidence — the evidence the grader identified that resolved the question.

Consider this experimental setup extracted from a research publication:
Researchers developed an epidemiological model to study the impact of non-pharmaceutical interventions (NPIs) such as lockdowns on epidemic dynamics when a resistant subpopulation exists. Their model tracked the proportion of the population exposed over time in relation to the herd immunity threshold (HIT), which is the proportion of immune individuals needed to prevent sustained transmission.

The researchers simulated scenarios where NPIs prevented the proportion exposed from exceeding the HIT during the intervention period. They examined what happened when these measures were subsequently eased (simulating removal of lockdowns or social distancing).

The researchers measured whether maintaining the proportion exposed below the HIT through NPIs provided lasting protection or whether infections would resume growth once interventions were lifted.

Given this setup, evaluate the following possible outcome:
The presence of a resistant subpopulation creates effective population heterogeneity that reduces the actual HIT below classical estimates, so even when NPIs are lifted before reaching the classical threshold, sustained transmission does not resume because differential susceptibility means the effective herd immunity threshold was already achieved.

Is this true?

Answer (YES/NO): NO